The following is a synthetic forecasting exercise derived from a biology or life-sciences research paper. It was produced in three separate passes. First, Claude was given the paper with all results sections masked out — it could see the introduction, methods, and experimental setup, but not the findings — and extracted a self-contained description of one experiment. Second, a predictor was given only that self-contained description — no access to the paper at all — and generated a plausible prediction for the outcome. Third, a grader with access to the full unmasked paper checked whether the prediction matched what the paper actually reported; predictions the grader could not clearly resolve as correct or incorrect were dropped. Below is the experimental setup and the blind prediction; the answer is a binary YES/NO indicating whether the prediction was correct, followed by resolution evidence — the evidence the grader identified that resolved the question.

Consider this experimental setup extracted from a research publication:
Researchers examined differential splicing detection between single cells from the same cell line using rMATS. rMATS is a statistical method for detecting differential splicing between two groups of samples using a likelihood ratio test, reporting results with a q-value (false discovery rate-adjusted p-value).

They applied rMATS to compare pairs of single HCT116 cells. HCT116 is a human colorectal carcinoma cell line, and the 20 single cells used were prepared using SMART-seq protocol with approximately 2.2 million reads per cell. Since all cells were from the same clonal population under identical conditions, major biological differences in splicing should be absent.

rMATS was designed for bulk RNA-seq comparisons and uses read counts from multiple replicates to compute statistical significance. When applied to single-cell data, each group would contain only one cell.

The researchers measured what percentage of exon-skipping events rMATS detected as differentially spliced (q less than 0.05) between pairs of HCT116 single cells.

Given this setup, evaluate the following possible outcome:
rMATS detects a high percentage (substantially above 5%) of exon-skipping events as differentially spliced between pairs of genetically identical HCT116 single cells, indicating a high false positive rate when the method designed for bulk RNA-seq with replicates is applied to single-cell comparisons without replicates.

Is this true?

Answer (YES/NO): NO